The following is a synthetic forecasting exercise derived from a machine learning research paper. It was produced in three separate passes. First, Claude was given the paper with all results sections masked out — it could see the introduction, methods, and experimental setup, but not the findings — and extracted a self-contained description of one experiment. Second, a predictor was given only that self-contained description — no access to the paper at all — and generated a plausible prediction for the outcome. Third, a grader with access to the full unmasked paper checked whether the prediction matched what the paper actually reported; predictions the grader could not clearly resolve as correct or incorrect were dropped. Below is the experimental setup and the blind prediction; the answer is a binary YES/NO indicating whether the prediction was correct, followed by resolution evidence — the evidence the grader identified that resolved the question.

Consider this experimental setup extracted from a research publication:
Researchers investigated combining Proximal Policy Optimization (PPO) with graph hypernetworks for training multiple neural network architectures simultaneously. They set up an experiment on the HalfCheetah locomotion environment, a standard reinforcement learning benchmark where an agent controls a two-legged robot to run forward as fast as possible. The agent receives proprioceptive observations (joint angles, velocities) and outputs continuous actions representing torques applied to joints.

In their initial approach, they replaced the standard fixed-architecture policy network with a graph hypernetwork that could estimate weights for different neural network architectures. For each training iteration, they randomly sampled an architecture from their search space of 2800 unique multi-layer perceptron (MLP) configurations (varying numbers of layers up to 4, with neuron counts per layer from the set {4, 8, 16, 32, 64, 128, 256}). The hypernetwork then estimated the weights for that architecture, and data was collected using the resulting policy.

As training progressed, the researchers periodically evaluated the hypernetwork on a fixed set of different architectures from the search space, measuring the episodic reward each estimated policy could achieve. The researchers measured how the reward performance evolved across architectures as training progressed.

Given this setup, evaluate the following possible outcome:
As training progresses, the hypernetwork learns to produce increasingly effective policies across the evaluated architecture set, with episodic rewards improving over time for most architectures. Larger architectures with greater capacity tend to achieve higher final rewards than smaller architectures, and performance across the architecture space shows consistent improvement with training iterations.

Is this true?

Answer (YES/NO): NO